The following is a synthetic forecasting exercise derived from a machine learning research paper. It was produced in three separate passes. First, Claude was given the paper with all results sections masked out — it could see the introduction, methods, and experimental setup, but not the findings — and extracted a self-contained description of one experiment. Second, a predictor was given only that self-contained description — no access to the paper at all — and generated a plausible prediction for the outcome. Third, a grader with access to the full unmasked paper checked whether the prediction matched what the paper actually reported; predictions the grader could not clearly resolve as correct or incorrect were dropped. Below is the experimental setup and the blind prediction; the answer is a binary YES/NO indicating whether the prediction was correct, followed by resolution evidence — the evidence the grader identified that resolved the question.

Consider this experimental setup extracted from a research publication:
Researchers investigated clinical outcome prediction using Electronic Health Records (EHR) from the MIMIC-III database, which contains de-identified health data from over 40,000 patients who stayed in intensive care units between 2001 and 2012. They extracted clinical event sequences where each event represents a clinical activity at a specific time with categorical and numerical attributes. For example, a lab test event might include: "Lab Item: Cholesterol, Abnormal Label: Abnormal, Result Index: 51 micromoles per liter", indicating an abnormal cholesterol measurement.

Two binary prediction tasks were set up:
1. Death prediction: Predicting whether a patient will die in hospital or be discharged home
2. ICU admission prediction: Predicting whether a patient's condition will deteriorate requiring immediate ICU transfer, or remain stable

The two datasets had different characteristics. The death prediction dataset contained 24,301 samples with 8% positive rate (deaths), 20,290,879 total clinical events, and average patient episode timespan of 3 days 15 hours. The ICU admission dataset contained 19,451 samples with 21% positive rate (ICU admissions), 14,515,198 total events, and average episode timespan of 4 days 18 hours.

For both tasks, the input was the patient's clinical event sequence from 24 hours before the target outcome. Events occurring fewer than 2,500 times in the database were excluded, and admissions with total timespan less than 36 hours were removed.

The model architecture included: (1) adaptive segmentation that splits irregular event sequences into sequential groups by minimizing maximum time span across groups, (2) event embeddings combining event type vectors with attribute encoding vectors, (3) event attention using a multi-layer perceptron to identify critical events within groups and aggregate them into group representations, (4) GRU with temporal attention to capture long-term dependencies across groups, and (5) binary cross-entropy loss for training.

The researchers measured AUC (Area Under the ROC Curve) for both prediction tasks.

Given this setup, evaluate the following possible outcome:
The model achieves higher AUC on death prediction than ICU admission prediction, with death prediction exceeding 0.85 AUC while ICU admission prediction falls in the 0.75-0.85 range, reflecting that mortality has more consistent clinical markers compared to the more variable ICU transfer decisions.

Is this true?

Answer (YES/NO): NO